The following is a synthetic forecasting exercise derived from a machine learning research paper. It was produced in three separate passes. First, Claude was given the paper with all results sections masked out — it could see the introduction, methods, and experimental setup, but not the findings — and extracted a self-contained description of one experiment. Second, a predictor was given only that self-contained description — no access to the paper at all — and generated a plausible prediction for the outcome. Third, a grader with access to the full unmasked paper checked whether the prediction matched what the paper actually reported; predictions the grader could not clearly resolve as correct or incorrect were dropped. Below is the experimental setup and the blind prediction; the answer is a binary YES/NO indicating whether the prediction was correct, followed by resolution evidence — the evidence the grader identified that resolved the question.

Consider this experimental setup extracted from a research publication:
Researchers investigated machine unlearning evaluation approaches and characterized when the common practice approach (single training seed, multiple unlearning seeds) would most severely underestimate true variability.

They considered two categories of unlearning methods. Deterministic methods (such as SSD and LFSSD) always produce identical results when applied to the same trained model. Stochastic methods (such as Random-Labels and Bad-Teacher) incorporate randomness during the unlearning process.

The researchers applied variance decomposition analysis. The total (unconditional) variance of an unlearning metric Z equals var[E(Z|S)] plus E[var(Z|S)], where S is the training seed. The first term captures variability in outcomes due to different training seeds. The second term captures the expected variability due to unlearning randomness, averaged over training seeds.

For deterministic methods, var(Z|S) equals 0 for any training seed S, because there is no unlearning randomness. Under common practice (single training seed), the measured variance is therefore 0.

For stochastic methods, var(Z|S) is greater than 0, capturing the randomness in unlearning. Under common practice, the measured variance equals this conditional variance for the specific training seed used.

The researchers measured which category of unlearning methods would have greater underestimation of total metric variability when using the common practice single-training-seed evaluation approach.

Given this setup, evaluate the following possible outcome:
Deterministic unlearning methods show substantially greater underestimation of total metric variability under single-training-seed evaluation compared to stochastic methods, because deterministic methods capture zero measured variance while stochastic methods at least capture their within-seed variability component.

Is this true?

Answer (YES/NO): YES